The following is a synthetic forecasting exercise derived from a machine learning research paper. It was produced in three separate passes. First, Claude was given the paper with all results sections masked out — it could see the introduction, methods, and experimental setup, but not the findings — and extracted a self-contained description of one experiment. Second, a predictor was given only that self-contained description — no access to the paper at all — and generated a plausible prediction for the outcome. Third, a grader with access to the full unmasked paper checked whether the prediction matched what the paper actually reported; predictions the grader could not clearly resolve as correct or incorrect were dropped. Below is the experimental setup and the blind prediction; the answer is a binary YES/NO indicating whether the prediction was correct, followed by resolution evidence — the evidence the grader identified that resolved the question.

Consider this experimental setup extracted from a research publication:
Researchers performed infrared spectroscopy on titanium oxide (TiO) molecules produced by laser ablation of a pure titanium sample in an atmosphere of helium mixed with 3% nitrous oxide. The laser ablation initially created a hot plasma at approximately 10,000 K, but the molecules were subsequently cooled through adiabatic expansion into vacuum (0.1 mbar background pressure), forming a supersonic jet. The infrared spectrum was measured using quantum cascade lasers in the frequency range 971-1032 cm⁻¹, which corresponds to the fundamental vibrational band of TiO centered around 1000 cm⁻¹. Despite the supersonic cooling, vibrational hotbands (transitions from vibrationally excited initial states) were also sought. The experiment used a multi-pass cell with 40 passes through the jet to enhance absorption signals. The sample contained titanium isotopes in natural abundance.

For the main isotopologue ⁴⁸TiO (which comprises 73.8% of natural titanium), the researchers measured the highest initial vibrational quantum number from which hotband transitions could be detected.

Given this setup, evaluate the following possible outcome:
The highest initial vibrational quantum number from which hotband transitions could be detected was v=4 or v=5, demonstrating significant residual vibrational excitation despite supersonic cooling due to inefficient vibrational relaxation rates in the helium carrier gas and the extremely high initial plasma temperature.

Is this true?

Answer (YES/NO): NO